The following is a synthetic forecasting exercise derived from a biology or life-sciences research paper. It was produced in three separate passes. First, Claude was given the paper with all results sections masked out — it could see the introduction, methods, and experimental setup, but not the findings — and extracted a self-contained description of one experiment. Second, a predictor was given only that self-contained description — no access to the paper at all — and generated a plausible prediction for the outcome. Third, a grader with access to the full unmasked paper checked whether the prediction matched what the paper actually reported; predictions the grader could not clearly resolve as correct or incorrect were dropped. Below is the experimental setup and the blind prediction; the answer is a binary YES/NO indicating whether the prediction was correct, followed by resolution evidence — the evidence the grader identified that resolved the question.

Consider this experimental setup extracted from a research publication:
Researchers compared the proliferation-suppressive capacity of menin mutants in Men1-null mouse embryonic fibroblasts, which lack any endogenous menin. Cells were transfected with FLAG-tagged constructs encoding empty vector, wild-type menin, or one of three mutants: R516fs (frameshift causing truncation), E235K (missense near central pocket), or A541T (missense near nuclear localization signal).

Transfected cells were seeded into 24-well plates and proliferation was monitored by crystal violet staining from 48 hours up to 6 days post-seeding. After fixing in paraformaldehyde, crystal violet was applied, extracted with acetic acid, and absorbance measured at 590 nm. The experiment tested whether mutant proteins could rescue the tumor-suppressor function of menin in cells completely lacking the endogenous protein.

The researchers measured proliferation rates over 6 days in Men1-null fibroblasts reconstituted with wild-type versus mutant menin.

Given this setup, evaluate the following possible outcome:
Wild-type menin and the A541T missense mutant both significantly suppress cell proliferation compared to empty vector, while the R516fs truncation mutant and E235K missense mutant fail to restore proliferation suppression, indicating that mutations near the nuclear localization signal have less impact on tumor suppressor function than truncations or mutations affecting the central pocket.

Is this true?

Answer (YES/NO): NO